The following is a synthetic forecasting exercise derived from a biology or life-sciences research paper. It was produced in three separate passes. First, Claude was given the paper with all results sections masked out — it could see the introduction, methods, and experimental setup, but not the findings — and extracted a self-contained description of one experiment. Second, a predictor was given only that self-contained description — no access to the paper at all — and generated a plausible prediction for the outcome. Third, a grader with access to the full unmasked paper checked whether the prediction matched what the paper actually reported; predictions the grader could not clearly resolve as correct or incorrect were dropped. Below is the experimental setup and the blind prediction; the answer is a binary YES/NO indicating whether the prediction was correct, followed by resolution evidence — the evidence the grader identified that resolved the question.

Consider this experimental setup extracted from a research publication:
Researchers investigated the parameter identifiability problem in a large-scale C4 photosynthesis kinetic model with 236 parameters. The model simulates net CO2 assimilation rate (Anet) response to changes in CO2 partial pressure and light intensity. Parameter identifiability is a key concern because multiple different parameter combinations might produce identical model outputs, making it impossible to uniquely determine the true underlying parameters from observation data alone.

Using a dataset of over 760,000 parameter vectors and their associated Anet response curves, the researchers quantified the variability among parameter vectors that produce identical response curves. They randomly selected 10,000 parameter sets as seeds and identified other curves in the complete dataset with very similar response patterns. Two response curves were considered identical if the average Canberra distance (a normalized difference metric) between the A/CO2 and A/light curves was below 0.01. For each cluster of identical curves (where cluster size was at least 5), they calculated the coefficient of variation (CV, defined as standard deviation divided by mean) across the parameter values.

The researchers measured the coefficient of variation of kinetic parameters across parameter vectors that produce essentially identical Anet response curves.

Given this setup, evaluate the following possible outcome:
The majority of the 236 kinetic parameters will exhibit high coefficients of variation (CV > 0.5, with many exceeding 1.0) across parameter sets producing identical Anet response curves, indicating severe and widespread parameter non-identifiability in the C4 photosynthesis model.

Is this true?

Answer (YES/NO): NO